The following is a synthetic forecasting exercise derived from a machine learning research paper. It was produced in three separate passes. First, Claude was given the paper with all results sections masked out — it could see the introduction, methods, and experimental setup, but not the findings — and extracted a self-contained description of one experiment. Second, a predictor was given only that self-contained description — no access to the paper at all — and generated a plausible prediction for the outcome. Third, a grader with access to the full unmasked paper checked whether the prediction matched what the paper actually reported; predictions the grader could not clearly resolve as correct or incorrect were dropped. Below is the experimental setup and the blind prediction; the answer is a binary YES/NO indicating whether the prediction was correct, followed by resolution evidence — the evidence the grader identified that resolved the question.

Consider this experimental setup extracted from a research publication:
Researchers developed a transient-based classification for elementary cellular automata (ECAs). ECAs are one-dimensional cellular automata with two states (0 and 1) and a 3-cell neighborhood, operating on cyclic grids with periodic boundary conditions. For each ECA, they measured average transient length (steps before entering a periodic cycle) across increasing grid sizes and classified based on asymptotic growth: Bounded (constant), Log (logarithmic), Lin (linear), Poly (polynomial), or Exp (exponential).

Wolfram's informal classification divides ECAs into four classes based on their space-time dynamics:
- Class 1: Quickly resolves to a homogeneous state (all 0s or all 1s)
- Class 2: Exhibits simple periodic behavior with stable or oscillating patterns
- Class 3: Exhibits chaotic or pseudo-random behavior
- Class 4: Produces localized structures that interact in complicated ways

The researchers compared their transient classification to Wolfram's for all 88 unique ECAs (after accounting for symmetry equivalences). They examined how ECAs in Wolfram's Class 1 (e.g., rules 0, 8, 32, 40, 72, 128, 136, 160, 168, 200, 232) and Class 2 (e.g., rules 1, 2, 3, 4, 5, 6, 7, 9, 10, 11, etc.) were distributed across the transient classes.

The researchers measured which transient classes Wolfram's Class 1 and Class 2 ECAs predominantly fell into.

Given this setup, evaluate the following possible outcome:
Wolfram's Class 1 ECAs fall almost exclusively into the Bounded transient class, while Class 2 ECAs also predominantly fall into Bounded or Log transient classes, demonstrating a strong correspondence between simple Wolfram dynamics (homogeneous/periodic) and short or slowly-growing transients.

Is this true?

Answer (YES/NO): NO